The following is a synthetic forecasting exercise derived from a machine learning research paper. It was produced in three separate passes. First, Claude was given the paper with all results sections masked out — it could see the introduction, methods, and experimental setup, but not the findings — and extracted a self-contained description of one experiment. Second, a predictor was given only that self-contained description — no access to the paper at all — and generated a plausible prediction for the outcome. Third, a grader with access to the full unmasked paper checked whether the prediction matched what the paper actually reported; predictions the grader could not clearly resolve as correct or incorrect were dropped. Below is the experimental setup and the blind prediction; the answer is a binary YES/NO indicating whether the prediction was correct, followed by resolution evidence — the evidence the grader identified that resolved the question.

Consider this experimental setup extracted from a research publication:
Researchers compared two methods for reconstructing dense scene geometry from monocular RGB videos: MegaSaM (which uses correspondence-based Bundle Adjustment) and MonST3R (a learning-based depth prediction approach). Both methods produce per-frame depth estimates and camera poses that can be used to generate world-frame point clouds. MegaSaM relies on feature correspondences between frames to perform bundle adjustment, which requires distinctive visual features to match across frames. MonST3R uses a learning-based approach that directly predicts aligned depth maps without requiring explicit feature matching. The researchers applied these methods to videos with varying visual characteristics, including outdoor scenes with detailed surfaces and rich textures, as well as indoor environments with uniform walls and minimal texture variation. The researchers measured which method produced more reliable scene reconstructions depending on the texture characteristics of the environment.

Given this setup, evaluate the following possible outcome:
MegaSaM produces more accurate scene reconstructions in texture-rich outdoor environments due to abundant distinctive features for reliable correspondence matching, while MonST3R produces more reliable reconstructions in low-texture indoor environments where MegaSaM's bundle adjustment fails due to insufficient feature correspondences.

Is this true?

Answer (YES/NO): YES